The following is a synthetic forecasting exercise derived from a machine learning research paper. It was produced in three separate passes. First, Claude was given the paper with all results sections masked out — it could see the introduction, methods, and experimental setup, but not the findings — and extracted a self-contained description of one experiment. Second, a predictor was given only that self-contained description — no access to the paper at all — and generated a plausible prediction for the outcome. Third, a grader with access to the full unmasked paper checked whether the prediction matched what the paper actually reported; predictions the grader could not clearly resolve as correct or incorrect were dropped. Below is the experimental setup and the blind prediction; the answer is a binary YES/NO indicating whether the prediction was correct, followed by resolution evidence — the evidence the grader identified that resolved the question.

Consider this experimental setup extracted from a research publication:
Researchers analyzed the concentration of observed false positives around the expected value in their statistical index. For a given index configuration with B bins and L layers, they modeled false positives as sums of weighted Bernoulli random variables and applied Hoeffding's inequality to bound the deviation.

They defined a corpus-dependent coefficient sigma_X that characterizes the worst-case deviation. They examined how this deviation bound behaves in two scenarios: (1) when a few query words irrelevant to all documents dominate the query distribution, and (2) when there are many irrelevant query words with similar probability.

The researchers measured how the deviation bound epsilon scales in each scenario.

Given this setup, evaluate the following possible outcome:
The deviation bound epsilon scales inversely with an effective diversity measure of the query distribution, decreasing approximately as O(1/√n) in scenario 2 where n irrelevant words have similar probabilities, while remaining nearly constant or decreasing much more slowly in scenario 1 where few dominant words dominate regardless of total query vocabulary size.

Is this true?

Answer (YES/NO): YES